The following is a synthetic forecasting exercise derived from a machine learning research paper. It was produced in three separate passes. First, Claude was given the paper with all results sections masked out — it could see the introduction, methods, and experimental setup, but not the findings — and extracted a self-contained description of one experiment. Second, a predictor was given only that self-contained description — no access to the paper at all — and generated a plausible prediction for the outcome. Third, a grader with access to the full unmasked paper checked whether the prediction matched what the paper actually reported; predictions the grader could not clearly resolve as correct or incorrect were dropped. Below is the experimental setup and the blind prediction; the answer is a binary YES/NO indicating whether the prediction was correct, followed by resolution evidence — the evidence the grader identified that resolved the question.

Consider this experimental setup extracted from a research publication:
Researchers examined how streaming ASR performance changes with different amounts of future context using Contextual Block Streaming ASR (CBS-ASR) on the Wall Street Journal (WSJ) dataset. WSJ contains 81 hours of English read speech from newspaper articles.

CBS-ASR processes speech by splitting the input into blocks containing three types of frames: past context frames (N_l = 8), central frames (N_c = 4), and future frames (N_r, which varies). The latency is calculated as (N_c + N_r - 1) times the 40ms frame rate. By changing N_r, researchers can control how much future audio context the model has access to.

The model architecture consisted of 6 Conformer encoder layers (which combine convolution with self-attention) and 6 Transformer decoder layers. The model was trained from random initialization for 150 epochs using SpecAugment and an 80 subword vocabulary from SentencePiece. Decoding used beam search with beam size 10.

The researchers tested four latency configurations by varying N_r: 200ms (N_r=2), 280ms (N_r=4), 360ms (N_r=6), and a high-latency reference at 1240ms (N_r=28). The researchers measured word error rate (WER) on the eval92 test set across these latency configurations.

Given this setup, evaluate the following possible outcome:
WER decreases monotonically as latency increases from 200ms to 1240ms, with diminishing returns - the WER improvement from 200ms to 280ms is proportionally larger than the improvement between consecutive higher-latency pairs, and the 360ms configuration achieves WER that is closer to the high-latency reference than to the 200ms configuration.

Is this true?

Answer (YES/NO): NO